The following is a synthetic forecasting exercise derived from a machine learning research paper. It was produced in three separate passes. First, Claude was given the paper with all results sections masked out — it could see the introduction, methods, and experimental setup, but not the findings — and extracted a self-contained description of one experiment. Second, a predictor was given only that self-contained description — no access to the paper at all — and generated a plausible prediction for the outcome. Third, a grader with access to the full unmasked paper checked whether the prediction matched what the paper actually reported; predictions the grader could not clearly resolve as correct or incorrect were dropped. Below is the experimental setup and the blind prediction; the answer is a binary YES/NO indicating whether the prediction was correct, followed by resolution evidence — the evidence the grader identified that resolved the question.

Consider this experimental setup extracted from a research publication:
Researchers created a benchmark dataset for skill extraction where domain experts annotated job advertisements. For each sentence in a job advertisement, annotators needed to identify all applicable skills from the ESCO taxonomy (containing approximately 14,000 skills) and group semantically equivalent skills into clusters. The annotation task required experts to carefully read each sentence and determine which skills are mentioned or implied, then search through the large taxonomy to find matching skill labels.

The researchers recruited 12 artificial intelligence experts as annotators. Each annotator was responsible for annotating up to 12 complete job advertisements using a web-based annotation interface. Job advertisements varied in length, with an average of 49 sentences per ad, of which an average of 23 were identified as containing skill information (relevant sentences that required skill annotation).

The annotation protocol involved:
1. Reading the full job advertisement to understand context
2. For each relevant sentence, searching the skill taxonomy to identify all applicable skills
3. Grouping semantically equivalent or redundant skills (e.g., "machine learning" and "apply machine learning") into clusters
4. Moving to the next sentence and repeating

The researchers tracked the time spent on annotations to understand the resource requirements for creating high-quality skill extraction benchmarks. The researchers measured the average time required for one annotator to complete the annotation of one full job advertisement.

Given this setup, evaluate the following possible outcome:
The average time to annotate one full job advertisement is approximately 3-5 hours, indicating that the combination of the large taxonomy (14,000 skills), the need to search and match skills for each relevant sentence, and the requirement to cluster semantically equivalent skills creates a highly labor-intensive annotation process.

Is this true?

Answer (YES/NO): NO